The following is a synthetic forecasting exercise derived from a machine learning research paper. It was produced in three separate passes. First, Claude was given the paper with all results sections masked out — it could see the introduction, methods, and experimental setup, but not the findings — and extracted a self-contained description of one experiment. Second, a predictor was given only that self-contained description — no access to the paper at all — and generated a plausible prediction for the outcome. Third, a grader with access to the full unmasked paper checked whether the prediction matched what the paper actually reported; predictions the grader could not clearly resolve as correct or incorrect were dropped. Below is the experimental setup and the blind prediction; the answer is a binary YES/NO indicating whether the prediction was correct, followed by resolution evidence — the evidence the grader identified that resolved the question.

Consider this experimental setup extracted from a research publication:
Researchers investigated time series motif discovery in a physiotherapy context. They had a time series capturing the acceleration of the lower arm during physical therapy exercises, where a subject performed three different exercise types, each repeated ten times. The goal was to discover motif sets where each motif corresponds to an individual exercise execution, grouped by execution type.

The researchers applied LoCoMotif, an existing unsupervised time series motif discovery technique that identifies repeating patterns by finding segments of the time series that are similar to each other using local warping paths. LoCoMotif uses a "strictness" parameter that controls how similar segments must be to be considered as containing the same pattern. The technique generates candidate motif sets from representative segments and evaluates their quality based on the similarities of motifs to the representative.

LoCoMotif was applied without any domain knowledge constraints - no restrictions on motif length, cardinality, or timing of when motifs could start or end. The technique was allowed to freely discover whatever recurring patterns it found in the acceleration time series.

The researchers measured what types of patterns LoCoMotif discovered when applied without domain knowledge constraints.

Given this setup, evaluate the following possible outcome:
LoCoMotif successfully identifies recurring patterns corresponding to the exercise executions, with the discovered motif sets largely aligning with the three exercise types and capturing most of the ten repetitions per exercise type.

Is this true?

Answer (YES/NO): NO